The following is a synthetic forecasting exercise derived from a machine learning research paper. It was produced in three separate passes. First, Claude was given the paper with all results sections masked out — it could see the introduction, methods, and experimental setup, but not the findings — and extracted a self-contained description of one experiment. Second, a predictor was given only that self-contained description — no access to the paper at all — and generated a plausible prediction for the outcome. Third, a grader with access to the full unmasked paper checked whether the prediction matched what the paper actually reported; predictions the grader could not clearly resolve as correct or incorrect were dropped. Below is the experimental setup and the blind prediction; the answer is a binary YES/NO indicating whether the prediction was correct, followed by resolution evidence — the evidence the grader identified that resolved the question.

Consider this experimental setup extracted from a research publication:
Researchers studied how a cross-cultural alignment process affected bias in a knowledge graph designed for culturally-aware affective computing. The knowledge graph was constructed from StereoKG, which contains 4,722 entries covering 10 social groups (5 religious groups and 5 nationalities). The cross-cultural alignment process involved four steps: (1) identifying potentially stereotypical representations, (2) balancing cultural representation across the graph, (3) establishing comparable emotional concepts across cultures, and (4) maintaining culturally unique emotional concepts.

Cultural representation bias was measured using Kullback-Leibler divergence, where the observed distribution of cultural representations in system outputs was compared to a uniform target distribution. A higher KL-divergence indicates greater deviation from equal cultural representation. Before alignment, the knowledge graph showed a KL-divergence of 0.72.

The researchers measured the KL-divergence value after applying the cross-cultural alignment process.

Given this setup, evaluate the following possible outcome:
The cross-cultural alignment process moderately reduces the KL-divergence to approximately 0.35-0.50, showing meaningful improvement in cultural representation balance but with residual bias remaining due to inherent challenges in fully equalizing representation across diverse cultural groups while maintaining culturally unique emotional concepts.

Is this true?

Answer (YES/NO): NO